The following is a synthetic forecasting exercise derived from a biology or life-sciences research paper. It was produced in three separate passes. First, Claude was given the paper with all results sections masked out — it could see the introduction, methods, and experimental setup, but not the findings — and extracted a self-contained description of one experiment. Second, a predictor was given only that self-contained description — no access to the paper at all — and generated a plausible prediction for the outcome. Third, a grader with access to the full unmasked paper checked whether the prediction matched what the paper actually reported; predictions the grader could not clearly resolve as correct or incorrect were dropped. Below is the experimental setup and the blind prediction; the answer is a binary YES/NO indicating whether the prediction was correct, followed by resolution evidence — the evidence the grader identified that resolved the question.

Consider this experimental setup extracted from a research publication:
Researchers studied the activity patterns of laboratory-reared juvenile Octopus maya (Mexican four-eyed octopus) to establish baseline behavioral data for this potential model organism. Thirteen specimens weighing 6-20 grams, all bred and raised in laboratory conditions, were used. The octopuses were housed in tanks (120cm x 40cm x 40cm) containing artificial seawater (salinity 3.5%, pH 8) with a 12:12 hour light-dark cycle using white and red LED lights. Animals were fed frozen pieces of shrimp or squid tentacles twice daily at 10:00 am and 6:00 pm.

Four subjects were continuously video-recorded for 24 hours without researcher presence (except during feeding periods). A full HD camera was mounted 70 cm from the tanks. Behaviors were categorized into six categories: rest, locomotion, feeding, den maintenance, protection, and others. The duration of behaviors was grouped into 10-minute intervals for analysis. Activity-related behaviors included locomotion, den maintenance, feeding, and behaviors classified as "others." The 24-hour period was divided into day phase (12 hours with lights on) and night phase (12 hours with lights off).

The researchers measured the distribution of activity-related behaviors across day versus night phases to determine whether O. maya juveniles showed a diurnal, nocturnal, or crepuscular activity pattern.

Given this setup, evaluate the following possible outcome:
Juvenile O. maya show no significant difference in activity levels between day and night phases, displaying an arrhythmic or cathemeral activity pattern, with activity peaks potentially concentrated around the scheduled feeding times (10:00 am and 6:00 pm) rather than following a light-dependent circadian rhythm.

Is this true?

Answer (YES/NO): NO